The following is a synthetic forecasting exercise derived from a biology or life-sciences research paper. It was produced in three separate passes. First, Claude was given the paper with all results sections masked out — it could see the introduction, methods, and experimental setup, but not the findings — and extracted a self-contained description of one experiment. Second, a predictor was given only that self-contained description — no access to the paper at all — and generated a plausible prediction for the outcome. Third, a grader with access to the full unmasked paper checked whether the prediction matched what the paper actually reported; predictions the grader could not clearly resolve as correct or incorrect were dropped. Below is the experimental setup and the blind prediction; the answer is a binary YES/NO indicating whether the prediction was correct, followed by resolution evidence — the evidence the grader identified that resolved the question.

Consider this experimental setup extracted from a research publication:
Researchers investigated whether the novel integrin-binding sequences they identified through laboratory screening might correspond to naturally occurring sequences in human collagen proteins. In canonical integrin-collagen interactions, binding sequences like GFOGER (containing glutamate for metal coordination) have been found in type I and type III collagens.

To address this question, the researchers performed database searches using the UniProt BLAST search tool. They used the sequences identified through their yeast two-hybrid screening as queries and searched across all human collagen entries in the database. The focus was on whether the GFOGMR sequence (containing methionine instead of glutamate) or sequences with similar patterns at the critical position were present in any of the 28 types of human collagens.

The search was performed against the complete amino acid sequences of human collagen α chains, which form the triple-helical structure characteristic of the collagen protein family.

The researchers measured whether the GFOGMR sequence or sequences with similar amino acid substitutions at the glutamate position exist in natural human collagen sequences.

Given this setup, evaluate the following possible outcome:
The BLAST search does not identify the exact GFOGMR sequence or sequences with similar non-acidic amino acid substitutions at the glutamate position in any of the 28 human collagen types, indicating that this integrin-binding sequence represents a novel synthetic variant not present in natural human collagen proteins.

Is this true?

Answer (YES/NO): YES